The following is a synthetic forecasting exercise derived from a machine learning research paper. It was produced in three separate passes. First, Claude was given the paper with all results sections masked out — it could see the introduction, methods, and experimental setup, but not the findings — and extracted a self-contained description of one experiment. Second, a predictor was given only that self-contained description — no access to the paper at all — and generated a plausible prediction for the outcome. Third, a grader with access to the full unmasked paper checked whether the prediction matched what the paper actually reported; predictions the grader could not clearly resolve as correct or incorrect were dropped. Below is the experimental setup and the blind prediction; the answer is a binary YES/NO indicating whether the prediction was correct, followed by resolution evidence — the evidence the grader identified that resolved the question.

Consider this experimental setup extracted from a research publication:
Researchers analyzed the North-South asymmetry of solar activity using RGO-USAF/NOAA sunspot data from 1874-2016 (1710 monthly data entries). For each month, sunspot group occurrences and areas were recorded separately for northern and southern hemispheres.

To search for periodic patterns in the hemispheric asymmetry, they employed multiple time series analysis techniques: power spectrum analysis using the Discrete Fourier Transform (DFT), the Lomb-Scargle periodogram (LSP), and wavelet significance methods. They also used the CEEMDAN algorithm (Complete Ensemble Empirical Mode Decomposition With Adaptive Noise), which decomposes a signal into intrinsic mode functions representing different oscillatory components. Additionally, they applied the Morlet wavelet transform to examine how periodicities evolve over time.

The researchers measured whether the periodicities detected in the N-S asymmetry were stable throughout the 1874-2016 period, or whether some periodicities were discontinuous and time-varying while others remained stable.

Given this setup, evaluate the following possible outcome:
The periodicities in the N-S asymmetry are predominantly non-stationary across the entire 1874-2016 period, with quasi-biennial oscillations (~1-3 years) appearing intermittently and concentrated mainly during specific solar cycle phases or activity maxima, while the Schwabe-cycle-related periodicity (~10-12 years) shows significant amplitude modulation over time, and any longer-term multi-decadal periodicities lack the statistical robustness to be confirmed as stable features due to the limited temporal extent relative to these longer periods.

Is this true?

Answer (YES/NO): NO